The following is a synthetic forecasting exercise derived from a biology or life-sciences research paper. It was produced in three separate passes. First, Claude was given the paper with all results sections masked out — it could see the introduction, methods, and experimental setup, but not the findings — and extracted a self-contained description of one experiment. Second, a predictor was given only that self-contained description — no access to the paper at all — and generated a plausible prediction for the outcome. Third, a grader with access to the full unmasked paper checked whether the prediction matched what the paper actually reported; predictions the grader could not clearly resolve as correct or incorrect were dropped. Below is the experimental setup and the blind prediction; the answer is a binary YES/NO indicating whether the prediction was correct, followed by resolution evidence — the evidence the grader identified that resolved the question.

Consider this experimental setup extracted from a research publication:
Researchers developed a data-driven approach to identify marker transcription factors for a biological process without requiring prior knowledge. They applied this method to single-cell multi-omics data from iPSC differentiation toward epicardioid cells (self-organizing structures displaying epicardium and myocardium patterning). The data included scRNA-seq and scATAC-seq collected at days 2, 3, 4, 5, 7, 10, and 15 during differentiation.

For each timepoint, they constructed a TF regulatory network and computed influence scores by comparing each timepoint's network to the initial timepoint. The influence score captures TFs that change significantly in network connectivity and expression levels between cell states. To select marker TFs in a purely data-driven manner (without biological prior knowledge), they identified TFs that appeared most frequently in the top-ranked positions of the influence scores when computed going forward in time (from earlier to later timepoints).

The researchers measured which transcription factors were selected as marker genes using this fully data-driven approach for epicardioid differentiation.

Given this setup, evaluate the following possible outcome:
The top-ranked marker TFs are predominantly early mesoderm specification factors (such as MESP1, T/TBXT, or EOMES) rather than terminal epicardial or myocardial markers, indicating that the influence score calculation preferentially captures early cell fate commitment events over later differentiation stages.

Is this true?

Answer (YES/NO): NO